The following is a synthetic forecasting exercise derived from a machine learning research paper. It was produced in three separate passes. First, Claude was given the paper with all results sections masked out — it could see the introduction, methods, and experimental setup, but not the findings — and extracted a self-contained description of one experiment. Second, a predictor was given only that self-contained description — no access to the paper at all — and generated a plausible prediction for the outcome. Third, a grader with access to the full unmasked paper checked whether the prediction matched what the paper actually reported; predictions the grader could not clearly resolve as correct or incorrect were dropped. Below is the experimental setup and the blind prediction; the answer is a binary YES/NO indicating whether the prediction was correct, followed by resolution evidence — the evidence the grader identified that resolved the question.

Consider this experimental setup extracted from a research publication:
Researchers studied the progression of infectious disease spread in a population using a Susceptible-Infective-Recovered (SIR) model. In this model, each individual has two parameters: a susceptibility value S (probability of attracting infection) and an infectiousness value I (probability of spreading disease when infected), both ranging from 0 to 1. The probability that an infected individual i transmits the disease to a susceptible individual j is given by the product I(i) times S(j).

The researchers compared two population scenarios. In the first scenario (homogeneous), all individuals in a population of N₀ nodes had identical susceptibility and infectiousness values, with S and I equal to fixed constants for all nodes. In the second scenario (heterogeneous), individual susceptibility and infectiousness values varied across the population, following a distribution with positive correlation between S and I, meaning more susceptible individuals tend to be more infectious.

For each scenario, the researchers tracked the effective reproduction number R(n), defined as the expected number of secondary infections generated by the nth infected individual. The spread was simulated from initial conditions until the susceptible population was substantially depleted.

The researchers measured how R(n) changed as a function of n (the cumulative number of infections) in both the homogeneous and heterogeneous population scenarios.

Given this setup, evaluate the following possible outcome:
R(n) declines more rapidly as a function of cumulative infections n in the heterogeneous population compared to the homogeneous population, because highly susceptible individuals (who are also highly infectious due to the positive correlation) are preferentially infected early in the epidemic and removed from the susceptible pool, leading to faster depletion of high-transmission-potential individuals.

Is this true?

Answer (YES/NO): YES